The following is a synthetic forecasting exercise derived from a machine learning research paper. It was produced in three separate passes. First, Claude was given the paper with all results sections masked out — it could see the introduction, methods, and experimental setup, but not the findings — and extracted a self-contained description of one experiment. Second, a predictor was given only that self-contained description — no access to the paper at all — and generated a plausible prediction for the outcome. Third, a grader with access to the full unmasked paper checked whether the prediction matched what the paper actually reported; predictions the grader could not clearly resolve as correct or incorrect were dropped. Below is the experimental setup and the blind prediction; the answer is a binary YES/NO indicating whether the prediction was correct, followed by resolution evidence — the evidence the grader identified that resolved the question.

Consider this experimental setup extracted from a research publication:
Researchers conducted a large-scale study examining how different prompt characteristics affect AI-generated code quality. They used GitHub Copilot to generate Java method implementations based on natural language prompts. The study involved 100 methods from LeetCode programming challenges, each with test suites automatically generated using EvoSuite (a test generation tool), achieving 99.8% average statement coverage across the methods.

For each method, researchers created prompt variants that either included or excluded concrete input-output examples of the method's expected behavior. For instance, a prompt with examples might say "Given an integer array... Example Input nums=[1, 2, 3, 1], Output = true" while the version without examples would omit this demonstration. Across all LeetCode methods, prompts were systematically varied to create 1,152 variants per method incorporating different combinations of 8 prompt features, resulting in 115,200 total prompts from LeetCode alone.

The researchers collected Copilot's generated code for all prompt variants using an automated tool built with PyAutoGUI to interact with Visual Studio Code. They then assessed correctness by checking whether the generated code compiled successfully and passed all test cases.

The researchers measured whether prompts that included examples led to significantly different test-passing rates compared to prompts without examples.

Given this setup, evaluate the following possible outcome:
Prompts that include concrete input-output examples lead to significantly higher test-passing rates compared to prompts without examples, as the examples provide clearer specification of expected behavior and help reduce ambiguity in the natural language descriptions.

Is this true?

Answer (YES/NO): YES